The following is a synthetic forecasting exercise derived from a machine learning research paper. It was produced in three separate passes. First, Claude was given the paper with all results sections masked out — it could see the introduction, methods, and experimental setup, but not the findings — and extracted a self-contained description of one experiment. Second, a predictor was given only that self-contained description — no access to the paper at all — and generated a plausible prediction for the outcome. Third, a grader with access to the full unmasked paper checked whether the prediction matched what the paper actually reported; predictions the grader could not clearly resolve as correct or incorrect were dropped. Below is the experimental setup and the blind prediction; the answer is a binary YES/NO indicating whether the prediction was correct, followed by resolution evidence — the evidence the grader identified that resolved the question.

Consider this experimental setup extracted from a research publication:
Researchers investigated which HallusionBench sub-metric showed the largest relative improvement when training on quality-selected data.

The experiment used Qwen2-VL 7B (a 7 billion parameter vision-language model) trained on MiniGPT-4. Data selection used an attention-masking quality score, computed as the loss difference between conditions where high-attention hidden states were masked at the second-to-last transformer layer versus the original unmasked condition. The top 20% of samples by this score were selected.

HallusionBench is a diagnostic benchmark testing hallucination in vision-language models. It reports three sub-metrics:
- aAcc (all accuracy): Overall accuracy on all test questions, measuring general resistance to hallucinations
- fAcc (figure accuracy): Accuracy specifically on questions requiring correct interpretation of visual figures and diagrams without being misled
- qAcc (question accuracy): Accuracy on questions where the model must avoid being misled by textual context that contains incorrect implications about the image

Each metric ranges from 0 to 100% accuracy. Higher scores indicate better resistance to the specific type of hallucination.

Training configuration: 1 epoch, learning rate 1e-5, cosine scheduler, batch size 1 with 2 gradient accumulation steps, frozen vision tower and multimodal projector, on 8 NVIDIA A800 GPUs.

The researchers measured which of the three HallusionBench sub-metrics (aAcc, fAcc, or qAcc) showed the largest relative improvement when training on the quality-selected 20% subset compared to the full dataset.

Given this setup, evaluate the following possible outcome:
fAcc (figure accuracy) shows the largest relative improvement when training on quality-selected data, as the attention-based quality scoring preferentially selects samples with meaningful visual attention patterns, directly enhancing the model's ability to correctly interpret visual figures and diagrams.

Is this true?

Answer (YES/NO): NO